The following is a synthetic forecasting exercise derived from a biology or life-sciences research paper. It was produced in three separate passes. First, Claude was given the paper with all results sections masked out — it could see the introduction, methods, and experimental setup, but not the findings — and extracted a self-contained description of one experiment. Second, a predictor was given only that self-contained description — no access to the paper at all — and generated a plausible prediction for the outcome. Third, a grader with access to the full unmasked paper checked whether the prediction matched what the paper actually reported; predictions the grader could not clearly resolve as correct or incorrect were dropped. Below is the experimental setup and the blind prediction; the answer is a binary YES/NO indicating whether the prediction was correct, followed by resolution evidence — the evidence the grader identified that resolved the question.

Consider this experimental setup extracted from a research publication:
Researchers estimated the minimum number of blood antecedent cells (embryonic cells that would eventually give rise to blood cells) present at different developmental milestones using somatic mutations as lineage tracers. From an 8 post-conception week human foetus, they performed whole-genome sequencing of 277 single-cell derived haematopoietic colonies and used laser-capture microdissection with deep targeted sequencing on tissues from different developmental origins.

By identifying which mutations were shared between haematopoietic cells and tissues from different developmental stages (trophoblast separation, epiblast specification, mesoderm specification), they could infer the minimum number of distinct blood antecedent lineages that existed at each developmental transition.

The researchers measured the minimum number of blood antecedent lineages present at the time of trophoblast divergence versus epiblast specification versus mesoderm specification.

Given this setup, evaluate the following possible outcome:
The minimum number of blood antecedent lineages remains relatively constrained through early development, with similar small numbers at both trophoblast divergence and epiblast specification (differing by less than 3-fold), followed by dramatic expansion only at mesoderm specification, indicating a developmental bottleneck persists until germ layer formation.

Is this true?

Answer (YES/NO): NO